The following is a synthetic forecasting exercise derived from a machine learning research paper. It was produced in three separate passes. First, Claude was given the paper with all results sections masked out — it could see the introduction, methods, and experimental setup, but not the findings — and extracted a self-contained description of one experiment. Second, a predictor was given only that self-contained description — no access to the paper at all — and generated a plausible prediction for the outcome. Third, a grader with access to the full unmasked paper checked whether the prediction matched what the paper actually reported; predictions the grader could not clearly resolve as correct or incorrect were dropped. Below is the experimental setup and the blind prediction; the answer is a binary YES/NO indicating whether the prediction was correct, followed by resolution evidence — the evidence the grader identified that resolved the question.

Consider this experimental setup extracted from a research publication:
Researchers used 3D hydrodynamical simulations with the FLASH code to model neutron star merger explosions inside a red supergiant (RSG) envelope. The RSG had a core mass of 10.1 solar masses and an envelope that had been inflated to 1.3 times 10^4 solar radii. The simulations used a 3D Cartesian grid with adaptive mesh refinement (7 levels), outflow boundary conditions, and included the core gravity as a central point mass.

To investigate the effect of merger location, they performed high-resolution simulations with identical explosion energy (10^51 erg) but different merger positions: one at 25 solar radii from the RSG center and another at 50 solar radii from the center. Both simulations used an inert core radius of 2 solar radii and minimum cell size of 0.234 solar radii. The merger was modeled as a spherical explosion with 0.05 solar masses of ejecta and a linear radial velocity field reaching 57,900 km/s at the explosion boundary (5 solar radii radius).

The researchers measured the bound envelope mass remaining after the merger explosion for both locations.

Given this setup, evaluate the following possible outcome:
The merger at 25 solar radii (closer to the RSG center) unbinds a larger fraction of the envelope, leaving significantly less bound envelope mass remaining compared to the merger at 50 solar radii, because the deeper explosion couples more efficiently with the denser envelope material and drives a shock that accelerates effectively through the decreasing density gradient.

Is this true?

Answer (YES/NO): YES